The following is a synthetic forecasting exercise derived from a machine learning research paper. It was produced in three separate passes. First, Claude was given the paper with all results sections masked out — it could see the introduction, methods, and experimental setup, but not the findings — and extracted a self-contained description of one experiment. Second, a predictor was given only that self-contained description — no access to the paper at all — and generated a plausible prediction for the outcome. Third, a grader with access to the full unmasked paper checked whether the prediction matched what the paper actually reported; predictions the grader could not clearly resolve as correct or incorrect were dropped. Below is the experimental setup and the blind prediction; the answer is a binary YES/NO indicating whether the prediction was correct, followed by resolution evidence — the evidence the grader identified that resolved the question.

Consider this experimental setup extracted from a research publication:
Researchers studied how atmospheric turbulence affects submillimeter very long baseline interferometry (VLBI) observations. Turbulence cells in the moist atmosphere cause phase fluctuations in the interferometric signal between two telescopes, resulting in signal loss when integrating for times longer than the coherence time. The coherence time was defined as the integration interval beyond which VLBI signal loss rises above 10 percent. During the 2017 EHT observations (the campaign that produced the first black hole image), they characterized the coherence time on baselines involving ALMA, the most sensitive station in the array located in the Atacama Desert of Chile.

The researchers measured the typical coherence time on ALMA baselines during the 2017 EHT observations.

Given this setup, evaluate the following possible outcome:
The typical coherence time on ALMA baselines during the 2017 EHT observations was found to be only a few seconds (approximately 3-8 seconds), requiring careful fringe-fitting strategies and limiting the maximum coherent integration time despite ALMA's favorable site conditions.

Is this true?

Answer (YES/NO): NO